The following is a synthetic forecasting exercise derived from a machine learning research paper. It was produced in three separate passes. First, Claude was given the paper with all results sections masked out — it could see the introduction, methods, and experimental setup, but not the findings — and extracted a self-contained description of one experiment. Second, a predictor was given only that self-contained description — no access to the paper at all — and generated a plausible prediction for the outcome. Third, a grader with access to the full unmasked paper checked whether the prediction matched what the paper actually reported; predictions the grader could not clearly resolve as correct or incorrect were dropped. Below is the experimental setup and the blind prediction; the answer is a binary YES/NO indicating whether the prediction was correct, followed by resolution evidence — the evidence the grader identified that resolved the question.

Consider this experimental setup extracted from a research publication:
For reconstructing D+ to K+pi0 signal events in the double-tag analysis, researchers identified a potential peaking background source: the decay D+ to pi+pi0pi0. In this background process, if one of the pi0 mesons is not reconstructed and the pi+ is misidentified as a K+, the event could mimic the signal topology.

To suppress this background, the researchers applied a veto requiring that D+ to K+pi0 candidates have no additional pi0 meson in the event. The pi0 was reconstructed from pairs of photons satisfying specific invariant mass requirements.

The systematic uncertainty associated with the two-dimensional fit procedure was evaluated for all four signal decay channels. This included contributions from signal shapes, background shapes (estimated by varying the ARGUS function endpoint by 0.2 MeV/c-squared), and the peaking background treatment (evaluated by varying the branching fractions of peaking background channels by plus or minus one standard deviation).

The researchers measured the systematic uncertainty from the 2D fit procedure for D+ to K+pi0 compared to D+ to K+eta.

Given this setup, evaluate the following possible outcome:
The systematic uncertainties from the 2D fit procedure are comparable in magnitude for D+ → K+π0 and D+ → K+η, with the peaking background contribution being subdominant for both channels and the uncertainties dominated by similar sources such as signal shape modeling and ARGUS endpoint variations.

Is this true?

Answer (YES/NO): NO